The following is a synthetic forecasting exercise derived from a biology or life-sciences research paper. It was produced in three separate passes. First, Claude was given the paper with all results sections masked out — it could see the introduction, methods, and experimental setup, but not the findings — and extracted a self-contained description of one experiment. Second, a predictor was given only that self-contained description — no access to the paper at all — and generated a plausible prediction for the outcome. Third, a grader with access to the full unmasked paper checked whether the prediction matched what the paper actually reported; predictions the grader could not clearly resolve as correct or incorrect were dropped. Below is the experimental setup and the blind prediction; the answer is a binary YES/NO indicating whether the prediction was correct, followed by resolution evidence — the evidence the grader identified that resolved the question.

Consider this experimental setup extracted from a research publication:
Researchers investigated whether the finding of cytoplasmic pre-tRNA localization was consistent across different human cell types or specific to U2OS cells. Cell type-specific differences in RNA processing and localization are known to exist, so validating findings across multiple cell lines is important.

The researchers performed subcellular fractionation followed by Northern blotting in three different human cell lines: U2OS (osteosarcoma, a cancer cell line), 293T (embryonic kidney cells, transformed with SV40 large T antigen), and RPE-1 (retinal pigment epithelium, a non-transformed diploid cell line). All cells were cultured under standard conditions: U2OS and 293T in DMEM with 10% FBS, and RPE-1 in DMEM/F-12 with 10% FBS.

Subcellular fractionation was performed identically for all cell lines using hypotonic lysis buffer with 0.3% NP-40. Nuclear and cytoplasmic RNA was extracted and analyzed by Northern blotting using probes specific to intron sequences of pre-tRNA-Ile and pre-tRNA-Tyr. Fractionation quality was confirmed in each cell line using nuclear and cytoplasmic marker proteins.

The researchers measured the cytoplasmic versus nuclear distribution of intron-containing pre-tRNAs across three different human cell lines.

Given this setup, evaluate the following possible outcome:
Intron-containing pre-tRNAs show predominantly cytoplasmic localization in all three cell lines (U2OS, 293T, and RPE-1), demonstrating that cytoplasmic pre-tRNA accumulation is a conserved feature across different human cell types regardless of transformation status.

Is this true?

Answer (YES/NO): YES